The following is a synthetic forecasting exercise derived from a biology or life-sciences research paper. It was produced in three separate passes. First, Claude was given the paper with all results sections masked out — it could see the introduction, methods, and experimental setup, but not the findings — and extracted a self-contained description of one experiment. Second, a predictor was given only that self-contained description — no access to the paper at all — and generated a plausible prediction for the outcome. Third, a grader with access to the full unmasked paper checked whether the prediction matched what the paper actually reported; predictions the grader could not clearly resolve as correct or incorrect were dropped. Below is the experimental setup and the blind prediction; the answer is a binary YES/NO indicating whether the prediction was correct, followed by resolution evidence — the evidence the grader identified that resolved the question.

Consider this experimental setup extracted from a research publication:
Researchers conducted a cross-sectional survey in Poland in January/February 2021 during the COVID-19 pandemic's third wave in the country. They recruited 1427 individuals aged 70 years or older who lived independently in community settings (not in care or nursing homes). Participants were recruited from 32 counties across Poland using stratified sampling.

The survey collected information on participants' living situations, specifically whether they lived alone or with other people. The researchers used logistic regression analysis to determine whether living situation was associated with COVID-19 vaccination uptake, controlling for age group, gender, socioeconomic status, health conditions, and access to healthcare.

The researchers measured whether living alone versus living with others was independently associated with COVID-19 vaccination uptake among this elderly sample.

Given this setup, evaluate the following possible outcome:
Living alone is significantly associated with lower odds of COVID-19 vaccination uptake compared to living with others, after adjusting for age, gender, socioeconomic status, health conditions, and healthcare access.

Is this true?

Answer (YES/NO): YES